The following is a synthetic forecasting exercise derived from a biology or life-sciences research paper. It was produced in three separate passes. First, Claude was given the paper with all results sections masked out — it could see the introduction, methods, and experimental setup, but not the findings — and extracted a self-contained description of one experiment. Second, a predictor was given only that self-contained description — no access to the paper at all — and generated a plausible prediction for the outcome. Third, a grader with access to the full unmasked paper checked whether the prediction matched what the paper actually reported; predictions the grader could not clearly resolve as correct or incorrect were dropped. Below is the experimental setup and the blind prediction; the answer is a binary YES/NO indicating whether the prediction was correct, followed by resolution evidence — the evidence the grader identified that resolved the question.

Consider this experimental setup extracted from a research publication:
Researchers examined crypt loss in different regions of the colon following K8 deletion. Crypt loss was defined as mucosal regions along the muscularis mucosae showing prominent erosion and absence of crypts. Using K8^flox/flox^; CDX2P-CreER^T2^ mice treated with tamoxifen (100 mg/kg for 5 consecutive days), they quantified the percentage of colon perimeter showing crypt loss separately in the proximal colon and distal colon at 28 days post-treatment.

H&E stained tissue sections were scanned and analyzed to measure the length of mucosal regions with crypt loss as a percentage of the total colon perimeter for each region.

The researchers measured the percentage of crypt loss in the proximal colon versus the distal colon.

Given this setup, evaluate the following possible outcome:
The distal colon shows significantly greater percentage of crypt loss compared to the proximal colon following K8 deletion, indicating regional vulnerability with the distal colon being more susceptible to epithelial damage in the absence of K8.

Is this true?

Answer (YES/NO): NO